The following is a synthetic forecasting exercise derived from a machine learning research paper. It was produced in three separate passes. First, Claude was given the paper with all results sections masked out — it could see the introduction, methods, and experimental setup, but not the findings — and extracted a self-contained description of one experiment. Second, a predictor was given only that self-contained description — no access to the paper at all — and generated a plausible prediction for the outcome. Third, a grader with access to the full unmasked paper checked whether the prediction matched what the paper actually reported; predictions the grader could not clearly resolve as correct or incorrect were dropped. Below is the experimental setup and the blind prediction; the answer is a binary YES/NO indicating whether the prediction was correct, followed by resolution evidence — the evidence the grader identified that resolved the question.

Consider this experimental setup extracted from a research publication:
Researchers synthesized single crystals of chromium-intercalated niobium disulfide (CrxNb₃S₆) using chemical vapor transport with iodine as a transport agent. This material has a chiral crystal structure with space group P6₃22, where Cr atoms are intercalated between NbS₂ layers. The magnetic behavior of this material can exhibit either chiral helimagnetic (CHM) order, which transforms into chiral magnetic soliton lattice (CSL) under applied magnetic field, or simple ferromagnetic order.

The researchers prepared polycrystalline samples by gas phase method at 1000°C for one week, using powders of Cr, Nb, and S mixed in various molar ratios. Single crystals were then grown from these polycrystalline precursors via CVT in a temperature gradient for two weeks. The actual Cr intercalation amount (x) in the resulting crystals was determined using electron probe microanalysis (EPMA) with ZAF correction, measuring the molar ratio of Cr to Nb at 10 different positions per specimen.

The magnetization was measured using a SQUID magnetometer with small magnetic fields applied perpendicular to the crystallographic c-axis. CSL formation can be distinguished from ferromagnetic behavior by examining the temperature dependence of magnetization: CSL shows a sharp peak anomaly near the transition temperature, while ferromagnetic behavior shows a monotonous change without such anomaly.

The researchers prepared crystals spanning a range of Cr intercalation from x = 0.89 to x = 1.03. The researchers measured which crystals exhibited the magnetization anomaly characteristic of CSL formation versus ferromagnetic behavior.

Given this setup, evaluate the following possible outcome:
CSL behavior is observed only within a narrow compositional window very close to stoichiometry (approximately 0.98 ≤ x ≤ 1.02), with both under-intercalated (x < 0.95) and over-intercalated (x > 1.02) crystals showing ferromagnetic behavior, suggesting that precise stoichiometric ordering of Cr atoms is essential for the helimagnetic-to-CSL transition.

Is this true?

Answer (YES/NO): NO